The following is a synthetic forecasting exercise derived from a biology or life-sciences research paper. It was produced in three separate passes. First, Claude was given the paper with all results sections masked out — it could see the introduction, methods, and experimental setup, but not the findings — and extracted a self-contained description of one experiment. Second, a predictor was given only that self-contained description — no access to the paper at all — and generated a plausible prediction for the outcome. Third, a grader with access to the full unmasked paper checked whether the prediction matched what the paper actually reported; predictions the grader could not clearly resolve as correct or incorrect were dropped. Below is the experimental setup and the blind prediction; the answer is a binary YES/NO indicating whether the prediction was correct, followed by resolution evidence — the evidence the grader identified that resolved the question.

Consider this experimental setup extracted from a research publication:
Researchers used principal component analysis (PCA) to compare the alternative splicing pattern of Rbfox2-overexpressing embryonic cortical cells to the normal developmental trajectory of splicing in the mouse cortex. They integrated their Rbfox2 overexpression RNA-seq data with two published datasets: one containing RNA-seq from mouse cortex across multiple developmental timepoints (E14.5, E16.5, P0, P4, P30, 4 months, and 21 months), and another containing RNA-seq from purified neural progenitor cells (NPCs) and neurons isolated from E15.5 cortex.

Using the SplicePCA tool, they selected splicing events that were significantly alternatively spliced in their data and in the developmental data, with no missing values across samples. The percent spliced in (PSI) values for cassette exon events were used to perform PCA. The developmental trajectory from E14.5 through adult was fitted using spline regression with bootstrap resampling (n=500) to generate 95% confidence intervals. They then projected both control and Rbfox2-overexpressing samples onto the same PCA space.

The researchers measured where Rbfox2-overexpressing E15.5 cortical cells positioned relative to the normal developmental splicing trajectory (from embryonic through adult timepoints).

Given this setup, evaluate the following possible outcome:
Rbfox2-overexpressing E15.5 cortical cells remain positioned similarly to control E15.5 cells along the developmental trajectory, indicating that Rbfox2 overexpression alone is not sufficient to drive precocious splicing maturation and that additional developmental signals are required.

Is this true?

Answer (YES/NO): NO